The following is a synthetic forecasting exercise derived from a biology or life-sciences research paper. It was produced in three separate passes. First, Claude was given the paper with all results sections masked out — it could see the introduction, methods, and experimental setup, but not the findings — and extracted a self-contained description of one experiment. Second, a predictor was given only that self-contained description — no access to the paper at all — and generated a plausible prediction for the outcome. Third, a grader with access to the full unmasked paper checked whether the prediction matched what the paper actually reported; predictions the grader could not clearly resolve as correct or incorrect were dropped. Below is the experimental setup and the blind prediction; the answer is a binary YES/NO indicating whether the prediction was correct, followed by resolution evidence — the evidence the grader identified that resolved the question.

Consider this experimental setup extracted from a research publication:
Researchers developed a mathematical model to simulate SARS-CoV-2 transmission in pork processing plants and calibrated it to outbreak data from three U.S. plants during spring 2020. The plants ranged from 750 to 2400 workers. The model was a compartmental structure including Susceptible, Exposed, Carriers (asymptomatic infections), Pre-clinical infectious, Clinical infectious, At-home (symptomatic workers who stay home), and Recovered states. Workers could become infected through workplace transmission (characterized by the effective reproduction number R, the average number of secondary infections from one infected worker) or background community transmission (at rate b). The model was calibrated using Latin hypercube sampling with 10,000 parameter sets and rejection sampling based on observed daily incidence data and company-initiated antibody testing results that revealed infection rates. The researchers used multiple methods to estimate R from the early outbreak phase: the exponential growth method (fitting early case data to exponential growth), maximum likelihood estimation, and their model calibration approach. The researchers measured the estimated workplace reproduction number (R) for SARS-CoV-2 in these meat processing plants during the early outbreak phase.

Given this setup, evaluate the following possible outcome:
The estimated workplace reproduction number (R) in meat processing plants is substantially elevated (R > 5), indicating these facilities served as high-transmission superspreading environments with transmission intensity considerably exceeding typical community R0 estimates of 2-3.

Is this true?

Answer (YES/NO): NO